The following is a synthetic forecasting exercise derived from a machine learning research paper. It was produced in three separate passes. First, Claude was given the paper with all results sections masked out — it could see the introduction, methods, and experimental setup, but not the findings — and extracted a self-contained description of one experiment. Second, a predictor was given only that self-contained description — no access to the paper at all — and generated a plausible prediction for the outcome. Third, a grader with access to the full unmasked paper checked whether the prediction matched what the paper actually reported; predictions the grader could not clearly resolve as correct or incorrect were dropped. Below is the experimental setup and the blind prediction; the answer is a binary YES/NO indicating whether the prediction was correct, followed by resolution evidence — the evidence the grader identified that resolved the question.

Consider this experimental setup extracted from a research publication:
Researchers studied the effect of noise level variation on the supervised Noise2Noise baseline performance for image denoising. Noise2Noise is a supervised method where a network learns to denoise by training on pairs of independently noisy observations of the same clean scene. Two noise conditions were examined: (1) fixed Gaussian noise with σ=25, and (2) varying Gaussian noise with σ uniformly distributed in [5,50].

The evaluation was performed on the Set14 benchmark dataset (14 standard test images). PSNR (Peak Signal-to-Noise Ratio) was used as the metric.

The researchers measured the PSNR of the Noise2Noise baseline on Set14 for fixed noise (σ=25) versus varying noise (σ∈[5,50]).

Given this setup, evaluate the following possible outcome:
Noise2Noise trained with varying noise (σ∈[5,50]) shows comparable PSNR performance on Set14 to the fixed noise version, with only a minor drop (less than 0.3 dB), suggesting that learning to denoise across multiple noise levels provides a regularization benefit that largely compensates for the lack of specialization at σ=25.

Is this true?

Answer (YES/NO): NO